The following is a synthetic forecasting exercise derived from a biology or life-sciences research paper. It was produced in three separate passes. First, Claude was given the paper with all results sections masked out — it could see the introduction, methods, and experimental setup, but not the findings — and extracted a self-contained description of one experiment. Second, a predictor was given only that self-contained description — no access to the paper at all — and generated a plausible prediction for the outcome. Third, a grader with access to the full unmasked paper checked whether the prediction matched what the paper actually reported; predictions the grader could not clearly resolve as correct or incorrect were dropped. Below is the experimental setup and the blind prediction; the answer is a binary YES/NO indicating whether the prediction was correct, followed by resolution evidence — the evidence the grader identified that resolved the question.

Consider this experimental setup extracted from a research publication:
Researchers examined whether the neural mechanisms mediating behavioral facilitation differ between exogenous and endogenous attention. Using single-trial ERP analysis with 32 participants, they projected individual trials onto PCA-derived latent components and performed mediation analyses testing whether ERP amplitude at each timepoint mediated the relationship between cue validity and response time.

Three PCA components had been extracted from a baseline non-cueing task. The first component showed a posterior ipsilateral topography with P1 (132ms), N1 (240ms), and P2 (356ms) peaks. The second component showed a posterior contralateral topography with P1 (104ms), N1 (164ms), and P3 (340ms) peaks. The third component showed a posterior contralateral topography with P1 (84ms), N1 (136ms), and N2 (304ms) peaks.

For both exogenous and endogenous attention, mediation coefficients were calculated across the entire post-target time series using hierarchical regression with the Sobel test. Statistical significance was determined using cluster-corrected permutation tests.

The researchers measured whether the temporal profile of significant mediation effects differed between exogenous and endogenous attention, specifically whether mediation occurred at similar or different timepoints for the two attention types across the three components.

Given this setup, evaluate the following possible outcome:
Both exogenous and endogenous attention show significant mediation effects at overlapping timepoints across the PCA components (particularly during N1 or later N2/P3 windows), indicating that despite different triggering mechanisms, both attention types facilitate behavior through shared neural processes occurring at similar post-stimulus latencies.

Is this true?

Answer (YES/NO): NO